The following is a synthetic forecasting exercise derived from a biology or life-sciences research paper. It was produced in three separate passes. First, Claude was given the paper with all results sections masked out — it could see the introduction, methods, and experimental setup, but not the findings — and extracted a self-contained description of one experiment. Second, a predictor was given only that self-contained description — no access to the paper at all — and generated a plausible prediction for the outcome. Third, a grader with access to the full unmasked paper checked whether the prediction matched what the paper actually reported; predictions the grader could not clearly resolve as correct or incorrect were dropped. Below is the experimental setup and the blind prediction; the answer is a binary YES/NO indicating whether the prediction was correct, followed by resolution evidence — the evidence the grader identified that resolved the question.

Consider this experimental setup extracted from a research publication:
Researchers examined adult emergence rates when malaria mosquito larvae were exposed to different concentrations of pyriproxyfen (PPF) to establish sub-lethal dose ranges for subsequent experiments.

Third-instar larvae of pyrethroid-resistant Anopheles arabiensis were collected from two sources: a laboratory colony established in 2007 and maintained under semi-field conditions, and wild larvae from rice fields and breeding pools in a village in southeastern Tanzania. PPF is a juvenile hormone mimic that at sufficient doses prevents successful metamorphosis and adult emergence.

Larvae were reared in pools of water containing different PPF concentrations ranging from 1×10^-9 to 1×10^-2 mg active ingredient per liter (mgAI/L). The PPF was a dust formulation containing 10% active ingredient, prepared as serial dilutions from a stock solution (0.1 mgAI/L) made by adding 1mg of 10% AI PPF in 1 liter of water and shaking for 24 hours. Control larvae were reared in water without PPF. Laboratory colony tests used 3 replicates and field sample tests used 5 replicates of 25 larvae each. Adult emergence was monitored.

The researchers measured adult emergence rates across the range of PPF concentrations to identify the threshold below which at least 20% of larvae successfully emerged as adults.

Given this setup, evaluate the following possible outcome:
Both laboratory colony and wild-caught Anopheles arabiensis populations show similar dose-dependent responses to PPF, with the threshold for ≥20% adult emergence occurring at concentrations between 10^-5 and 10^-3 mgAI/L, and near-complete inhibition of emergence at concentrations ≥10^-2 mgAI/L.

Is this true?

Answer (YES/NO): NO